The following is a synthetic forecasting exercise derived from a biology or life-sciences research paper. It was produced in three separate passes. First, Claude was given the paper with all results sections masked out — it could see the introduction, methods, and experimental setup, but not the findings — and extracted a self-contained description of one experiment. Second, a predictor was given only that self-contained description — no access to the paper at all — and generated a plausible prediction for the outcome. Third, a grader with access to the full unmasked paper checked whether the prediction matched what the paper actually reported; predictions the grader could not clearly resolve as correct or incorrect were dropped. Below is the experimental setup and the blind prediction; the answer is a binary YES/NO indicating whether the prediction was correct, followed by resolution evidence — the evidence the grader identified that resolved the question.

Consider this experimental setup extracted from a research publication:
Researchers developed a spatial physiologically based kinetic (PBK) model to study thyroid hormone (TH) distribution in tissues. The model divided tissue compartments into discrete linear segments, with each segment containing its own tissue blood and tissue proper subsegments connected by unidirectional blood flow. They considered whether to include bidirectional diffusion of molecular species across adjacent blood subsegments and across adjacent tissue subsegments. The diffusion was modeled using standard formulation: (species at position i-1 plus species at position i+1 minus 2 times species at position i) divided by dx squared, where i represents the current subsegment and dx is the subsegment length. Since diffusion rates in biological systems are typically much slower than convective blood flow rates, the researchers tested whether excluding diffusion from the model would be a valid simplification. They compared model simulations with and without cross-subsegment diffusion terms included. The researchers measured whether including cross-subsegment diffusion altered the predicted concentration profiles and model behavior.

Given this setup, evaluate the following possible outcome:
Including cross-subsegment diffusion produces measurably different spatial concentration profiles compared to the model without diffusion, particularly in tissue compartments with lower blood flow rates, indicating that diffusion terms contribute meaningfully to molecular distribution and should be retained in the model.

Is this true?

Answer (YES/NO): NO